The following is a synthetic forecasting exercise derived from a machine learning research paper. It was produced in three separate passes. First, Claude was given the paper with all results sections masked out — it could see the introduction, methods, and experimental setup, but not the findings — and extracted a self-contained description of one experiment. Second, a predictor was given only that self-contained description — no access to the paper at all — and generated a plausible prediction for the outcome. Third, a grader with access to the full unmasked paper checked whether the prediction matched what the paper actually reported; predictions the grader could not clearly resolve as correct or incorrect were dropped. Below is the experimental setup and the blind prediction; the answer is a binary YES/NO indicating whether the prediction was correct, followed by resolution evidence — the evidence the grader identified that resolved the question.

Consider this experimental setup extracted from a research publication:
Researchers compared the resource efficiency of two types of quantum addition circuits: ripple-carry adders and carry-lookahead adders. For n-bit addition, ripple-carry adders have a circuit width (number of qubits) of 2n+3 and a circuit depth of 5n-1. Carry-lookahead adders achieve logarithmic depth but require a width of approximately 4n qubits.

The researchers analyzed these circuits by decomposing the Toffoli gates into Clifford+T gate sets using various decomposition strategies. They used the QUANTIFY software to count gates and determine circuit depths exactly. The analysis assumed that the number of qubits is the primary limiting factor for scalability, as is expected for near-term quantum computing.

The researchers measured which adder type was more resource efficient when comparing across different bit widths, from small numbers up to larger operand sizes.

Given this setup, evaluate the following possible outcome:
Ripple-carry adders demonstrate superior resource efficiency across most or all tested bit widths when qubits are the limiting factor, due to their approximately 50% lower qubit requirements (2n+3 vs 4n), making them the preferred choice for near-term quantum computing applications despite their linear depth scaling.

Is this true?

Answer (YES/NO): NO